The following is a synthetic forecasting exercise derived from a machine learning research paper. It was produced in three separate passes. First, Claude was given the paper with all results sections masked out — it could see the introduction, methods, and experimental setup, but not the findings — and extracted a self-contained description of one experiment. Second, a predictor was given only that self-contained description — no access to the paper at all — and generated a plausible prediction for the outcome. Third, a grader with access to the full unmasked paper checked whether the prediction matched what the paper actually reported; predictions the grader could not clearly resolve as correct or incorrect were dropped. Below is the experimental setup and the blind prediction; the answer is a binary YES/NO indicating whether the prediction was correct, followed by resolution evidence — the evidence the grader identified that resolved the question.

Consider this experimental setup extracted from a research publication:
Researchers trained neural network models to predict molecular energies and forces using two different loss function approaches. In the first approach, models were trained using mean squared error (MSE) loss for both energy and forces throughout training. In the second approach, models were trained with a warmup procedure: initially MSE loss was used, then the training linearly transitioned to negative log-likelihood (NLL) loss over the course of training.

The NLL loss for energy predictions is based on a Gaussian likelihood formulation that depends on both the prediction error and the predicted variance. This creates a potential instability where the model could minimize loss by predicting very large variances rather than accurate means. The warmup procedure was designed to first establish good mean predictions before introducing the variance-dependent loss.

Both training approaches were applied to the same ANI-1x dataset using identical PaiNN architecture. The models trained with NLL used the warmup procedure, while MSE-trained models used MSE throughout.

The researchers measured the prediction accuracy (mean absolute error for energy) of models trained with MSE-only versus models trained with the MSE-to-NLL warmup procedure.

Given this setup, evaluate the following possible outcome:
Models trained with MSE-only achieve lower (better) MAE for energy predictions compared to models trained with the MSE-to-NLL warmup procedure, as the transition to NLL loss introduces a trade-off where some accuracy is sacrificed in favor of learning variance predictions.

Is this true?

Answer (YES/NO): NO